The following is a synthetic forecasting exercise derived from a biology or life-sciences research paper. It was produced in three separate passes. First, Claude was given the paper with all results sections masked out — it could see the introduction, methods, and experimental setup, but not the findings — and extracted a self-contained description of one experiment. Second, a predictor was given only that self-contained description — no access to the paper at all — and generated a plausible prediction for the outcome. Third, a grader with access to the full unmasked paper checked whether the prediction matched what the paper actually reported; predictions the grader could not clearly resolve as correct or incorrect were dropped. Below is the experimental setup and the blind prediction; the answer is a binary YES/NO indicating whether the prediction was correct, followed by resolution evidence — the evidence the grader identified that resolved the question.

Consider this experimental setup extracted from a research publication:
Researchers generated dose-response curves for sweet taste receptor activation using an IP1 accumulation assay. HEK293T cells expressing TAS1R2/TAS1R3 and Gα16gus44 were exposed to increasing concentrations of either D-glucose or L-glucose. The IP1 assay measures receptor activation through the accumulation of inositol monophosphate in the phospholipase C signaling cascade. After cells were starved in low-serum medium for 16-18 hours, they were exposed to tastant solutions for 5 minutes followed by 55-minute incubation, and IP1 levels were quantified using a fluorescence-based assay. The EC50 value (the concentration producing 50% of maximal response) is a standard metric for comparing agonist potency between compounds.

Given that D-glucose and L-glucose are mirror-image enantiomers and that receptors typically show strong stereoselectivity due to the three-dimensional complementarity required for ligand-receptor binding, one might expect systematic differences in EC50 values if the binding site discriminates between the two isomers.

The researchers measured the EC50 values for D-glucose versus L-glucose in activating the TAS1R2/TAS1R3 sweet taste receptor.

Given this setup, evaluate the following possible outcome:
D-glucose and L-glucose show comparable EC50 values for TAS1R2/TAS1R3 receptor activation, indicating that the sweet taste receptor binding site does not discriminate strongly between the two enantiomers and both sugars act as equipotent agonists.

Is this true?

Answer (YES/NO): NO